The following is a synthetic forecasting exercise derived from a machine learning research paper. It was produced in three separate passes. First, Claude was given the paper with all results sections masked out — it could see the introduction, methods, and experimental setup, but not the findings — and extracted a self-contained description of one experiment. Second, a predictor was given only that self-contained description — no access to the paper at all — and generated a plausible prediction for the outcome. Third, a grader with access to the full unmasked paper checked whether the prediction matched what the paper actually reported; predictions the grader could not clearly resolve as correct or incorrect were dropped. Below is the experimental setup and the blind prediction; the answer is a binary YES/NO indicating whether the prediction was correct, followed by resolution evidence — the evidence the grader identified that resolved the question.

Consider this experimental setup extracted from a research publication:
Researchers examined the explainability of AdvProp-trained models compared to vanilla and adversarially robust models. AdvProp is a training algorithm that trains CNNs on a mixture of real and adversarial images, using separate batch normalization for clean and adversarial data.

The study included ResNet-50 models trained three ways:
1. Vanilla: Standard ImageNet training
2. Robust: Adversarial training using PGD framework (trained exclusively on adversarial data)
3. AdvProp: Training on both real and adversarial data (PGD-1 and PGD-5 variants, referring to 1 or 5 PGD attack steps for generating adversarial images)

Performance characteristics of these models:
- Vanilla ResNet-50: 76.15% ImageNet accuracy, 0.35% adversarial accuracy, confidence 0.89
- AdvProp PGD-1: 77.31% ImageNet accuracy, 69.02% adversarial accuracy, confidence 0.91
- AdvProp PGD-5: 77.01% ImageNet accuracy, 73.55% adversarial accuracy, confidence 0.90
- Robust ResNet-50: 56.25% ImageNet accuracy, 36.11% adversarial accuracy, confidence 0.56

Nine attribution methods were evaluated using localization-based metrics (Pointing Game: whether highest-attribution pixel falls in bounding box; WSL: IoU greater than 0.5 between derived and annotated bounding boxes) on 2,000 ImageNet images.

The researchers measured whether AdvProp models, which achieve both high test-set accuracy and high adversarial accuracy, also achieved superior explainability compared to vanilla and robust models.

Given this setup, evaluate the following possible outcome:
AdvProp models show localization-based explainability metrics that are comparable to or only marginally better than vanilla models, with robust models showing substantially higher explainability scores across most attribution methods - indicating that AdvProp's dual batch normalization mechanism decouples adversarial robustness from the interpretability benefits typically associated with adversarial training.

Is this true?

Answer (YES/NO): NO